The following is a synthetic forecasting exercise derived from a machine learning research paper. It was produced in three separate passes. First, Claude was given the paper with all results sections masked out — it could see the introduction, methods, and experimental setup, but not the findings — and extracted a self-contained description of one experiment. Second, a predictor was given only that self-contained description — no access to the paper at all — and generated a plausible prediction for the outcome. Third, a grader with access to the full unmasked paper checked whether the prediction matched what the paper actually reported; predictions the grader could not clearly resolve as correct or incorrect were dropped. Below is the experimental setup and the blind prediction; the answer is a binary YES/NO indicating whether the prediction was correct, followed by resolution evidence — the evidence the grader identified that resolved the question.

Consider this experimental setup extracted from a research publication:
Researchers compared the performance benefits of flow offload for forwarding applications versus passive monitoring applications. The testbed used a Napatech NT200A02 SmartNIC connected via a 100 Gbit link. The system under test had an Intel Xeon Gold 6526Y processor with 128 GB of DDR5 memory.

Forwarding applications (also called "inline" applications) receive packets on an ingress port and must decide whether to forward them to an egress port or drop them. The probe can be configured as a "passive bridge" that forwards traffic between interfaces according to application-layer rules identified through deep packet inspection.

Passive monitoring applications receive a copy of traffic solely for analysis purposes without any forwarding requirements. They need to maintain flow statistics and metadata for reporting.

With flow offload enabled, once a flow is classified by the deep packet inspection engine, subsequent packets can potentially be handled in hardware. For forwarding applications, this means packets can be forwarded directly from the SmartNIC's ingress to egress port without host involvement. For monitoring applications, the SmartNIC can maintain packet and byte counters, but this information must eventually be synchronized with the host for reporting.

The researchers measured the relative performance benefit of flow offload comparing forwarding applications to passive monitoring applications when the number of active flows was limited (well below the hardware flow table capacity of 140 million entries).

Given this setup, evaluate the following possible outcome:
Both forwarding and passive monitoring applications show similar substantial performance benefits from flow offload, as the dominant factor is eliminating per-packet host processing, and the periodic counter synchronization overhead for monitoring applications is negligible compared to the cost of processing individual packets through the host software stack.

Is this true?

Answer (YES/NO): NO